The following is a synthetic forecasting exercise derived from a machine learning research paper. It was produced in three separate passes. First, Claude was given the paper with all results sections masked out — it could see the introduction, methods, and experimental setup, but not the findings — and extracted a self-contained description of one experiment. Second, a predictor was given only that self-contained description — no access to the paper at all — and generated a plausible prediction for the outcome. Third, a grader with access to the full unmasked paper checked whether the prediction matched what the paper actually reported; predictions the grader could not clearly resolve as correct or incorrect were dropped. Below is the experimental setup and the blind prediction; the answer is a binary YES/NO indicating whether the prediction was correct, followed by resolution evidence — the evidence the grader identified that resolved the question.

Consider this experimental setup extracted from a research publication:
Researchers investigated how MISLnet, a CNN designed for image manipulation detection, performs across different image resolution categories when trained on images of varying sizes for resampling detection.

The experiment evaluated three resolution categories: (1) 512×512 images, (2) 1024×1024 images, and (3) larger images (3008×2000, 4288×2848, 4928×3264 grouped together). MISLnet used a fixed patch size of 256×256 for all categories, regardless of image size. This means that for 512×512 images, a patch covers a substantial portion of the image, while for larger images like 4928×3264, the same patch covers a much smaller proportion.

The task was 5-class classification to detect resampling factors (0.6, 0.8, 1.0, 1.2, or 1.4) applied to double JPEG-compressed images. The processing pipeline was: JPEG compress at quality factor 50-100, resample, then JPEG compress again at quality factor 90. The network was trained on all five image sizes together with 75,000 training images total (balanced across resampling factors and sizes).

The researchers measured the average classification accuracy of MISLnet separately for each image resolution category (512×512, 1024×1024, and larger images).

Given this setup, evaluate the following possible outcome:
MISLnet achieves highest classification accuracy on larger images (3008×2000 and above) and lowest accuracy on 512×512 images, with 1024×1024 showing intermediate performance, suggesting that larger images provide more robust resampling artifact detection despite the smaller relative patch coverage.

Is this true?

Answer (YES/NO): NO